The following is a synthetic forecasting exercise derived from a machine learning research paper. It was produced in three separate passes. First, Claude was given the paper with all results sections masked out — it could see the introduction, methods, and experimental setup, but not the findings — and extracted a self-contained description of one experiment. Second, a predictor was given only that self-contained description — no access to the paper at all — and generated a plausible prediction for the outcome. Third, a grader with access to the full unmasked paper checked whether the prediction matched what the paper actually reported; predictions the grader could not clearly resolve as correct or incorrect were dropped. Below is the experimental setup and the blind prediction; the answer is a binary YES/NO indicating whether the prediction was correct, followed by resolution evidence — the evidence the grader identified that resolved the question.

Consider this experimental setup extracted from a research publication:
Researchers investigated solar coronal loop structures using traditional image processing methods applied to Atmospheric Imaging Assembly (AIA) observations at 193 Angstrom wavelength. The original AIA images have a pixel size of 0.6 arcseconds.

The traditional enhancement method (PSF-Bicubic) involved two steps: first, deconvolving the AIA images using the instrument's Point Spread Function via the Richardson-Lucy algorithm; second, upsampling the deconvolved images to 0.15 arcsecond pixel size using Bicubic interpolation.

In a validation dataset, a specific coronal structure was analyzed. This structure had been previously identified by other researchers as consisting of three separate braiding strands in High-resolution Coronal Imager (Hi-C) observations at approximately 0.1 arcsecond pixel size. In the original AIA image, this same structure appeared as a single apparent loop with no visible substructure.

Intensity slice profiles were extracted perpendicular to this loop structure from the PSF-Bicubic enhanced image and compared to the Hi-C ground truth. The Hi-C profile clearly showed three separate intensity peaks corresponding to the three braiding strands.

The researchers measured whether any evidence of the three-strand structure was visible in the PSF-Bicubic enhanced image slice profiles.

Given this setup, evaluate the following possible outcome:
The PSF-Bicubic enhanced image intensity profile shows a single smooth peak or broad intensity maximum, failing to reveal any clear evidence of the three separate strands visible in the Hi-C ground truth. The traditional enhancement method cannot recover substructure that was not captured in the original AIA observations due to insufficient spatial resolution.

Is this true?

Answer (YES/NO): NO